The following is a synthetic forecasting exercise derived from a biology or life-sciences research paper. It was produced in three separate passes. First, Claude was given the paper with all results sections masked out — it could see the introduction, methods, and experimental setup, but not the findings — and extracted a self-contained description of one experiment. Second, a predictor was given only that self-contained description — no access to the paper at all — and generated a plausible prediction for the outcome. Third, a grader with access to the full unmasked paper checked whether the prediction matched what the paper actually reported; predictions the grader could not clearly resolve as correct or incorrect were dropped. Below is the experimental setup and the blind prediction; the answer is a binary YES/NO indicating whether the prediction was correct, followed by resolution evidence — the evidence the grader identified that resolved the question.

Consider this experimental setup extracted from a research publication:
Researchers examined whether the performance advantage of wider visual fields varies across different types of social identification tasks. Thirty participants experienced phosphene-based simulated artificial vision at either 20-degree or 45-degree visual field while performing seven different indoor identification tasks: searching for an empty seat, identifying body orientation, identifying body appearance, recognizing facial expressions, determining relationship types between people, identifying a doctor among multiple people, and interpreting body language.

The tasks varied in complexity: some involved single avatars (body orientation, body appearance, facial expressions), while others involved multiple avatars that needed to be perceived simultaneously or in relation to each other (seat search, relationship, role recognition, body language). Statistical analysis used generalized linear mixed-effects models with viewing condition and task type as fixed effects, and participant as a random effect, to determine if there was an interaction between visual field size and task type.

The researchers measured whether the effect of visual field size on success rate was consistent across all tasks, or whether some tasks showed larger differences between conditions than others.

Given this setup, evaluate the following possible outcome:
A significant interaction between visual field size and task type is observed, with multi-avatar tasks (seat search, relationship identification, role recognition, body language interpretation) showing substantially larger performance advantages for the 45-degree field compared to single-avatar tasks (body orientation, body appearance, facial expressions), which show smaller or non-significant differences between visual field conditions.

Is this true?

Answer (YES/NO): NO